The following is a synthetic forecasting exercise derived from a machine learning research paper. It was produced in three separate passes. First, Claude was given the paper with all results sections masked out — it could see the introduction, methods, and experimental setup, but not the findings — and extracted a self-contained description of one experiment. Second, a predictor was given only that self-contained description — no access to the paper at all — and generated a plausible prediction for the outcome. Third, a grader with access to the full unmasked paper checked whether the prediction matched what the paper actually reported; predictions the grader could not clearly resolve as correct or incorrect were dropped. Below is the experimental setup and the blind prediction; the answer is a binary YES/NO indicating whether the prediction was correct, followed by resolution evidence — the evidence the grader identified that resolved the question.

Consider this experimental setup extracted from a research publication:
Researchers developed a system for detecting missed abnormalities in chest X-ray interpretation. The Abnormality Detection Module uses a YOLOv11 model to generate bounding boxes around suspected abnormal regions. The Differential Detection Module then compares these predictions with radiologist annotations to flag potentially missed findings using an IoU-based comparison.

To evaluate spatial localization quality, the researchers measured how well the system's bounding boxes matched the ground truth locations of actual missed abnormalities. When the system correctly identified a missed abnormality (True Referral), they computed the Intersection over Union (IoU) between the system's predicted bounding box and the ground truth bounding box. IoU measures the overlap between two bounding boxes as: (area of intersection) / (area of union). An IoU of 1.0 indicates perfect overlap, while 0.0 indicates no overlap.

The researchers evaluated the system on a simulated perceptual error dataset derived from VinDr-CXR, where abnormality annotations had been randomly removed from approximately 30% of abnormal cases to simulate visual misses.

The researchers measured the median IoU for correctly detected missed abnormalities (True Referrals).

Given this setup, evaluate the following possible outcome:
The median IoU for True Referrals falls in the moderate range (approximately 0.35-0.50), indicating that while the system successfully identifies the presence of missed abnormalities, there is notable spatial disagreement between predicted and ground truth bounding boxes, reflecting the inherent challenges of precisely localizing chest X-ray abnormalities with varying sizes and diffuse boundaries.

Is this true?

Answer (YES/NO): NO